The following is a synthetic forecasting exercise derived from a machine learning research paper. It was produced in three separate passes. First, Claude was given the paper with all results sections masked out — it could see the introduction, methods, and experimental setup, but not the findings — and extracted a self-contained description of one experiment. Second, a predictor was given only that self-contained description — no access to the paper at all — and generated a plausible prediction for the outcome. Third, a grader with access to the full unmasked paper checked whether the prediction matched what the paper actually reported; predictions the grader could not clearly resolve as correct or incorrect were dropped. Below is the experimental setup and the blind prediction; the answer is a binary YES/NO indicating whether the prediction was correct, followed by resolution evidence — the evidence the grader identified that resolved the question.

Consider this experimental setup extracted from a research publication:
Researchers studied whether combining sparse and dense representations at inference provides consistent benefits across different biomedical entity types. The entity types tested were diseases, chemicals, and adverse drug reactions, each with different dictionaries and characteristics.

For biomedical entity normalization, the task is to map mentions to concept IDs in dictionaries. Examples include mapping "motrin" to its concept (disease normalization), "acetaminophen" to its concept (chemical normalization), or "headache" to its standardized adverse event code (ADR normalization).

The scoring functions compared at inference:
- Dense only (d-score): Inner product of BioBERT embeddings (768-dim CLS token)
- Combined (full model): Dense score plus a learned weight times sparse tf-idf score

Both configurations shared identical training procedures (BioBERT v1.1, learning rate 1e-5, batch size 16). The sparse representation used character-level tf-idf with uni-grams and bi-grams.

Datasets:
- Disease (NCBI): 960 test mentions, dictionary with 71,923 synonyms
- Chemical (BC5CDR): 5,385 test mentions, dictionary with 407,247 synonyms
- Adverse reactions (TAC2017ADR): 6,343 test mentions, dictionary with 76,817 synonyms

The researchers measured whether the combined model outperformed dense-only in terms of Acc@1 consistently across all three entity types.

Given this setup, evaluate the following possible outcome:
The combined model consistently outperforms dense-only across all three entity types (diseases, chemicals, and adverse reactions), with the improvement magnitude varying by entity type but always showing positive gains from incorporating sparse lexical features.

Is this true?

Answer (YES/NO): NO